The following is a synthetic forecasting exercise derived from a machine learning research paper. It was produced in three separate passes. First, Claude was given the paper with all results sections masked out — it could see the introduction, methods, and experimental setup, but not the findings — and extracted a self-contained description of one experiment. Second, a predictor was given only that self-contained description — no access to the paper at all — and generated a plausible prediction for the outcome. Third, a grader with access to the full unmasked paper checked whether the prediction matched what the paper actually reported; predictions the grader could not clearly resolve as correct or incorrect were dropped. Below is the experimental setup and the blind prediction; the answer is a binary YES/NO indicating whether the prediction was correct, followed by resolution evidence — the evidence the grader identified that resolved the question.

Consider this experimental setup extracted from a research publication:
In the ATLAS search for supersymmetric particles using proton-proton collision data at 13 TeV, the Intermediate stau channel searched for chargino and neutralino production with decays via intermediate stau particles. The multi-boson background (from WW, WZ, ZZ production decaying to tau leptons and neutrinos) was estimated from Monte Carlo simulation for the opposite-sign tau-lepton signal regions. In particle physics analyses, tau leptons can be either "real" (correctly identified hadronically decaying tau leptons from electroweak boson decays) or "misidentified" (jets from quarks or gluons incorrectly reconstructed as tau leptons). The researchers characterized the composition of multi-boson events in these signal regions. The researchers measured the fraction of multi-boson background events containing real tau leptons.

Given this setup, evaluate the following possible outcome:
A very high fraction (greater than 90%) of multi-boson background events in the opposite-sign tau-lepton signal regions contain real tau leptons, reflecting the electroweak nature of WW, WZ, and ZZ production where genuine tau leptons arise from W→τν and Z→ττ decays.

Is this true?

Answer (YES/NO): YES